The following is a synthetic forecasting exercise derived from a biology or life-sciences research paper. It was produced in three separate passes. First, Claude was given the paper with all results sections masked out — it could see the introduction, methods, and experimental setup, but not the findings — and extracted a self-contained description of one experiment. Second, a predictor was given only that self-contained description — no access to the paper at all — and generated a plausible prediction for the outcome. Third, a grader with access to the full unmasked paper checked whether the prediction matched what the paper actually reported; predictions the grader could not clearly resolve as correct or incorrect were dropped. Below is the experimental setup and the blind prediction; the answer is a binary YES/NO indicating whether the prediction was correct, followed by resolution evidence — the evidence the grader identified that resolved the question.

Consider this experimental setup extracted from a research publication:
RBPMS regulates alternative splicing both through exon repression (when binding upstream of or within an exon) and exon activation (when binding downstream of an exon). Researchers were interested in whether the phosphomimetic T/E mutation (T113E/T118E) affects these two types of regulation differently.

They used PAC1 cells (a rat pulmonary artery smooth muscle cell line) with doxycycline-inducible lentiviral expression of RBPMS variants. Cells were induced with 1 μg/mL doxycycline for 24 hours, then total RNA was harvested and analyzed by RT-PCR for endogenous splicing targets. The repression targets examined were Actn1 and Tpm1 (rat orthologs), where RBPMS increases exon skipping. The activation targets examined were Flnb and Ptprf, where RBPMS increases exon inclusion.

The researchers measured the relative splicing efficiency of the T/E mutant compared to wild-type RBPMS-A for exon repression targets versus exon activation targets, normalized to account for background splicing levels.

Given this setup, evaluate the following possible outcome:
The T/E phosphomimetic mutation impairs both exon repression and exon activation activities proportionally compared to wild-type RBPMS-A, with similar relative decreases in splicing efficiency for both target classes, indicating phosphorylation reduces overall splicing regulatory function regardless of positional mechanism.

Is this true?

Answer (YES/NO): NO